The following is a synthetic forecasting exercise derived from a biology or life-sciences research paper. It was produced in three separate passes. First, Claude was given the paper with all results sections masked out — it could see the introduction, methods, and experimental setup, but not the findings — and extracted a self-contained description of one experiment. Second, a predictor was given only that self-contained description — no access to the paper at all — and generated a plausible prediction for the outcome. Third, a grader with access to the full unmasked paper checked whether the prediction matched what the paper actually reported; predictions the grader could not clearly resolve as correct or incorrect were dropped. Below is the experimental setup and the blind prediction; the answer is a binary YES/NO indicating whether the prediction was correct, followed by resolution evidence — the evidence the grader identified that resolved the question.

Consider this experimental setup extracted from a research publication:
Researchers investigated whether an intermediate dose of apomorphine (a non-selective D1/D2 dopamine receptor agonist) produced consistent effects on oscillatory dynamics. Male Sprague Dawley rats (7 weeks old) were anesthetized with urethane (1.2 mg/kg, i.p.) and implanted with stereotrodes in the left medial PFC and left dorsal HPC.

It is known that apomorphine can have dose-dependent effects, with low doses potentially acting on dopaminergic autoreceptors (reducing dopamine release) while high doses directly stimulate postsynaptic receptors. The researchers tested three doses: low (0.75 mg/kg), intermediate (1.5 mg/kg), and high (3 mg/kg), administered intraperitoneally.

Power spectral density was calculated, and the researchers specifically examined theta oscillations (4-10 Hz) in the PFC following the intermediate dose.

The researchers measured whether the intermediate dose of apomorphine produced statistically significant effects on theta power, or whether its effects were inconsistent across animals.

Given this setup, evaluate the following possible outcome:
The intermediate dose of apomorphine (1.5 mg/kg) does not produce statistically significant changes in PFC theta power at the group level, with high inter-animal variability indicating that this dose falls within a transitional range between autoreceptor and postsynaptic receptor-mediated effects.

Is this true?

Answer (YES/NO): YES